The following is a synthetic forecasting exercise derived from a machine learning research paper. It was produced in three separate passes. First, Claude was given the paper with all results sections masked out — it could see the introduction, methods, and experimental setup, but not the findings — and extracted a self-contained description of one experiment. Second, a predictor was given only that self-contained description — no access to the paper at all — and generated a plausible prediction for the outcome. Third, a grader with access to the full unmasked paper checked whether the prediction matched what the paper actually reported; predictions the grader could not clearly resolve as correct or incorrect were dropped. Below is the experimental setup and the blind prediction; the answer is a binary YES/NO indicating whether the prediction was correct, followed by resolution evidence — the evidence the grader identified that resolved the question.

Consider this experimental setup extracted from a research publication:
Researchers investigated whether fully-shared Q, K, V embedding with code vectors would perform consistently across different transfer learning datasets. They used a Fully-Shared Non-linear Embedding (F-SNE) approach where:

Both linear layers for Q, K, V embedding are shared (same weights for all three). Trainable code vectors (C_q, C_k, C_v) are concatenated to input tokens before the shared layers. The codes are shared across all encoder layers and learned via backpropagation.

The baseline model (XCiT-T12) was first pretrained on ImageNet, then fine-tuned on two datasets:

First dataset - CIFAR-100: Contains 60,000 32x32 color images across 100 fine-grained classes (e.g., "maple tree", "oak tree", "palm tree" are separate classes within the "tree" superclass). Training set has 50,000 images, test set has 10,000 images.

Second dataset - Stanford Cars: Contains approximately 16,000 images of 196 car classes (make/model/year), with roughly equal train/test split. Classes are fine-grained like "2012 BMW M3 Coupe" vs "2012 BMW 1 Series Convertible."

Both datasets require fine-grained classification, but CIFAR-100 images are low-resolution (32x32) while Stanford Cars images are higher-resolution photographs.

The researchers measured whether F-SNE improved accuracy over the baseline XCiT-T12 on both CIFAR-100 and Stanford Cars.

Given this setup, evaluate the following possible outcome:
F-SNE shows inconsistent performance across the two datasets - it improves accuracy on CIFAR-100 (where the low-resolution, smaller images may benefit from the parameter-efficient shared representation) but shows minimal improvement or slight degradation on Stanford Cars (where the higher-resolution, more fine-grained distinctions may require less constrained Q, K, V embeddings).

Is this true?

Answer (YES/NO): YES